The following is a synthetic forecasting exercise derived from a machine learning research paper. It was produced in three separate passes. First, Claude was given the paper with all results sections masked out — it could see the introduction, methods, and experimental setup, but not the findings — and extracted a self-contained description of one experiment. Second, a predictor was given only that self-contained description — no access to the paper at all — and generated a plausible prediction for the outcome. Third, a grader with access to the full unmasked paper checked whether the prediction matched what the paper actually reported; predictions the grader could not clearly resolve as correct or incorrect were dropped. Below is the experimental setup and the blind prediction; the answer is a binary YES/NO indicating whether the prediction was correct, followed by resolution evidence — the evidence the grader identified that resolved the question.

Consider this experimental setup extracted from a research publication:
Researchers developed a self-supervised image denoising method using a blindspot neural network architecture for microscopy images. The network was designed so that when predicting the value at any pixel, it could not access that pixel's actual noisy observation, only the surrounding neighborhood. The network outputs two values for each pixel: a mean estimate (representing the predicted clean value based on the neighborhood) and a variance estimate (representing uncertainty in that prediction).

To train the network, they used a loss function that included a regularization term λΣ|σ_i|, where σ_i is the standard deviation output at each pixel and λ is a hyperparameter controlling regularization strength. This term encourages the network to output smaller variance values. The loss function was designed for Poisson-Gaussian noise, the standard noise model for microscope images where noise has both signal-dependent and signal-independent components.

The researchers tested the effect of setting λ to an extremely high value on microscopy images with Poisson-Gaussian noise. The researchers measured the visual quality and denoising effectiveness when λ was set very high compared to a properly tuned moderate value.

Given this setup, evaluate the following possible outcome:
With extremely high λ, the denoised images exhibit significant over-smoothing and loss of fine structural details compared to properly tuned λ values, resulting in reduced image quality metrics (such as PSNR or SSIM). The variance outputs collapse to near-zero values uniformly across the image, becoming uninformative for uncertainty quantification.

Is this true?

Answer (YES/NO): YES